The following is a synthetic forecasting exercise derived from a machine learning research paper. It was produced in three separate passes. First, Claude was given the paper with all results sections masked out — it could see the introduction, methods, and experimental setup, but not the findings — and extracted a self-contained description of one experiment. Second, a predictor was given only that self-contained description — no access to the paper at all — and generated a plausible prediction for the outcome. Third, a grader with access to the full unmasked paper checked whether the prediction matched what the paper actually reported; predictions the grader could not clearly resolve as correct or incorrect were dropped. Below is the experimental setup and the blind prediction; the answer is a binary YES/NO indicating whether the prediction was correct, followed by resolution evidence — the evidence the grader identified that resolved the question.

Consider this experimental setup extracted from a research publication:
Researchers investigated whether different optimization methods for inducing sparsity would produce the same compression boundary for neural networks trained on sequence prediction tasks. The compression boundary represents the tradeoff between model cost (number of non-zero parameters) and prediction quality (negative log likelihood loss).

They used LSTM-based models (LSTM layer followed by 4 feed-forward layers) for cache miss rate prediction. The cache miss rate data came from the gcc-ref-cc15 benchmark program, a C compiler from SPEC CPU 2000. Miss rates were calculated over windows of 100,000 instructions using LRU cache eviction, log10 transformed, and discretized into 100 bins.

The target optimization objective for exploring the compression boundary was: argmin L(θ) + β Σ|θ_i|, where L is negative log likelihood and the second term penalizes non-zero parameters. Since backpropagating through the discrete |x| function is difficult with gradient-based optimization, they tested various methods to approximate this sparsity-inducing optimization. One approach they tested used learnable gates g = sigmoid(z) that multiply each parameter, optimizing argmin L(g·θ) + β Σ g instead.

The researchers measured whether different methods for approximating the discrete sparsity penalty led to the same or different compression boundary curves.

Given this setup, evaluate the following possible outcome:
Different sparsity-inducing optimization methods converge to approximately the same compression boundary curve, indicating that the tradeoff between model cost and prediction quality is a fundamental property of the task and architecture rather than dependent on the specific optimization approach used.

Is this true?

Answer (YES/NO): YES